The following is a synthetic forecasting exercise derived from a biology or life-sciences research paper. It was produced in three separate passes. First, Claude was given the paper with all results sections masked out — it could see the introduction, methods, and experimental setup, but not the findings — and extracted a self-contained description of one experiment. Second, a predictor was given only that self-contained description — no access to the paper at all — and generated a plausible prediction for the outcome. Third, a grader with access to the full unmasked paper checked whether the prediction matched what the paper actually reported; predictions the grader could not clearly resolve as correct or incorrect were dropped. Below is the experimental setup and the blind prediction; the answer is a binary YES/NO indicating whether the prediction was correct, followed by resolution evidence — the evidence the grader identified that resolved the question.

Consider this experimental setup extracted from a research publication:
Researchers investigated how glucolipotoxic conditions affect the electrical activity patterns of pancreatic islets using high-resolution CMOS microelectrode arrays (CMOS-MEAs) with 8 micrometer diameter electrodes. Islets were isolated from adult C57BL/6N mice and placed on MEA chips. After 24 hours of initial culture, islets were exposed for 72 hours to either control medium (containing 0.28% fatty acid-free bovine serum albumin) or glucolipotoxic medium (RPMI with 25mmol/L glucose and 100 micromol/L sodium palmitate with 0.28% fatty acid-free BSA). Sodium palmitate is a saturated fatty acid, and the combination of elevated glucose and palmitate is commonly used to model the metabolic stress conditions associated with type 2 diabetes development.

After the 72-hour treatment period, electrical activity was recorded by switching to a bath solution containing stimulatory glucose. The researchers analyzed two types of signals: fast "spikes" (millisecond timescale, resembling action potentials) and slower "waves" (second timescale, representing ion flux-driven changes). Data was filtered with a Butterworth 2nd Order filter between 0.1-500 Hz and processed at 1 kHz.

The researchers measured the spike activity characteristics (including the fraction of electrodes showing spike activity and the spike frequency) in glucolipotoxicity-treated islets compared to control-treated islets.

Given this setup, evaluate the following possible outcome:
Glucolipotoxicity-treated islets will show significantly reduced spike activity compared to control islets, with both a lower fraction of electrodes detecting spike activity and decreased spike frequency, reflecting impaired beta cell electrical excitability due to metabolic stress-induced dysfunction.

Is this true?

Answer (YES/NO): NO